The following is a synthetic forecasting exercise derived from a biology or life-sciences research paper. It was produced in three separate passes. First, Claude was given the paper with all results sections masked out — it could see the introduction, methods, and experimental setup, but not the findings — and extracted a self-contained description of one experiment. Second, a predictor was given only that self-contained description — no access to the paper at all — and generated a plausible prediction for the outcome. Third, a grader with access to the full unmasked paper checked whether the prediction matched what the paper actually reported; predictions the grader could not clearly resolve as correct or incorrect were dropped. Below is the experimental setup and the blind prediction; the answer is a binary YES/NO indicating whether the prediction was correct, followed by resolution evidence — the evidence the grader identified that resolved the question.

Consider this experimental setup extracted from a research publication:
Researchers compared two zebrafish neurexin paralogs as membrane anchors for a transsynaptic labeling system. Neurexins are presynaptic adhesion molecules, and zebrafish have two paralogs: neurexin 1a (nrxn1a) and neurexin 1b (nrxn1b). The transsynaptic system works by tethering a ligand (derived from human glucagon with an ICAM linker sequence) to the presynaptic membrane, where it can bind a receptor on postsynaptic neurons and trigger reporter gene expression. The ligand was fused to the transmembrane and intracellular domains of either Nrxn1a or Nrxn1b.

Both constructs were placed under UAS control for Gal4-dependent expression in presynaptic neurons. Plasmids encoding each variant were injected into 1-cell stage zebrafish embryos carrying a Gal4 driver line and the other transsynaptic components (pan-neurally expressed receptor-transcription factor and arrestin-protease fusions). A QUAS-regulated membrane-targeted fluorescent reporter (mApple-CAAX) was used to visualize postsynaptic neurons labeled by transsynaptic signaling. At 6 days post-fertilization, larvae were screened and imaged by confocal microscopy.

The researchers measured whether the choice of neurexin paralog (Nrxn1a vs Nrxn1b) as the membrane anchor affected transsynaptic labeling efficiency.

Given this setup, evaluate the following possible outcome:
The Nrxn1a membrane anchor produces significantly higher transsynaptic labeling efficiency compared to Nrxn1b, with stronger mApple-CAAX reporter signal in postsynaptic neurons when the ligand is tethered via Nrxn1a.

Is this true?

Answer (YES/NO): NO